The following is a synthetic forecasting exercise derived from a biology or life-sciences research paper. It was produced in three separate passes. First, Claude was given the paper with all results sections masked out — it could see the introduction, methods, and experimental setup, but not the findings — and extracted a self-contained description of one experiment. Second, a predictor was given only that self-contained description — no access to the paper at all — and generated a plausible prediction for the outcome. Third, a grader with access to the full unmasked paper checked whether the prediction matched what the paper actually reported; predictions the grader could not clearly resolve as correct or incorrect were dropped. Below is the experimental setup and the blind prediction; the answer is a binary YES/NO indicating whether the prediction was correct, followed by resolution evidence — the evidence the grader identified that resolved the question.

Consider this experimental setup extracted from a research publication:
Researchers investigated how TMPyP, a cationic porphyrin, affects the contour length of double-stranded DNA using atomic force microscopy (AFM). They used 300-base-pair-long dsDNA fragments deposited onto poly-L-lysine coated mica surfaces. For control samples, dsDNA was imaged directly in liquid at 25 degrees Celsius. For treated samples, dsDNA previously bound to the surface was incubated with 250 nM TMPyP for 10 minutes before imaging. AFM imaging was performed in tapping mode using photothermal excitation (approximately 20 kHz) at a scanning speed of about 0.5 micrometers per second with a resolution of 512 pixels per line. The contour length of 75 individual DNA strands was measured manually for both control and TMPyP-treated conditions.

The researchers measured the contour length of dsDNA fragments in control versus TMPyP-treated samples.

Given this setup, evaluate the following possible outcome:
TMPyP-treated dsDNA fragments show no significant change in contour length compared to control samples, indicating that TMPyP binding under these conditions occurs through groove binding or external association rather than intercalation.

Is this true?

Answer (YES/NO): NO